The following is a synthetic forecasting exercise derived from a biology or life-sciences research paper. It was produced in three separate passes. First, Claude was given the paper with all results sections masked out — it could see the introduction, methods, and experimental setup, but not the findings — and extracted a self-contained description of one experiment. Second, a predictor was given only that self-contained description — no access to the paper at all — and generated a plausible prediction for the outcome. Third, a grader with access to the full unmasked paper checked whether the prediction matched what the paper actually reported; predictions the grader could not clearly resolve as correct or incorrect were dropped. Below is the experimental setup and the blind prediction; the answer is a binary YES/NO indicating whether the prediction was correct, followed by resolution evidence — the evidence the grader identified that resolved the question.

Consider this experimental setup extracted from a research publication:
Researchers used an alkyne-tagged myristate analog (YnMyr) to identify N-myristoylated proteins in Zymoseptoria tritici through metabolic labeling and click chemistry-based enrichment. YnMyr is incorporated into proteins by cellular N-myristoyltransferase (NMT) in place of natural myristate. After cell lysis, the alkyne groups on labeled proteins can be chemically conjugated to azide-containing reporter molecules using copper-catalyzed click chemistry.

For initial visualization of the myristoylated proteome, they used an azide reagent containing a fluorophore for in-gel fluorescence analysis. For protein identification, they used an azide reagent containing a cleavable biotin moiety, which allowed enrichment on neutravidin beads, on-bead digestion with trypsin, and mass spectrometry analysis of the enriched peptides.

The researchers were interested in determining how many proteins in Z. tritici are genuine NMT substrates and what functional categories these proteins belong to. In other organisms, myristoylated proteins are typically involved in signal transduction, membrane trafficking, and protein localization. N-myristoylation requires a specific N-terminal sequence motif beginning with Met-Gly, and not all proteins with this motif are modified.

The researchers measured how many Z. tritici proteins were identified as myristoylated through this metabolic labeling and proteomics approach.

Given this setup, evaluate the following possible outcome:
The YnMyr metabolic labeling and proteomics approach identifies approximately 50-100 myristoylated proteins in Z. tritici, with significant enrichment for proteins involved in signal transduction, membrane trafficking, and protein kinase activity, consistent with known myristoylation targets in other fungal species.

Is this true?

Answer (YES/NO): NO